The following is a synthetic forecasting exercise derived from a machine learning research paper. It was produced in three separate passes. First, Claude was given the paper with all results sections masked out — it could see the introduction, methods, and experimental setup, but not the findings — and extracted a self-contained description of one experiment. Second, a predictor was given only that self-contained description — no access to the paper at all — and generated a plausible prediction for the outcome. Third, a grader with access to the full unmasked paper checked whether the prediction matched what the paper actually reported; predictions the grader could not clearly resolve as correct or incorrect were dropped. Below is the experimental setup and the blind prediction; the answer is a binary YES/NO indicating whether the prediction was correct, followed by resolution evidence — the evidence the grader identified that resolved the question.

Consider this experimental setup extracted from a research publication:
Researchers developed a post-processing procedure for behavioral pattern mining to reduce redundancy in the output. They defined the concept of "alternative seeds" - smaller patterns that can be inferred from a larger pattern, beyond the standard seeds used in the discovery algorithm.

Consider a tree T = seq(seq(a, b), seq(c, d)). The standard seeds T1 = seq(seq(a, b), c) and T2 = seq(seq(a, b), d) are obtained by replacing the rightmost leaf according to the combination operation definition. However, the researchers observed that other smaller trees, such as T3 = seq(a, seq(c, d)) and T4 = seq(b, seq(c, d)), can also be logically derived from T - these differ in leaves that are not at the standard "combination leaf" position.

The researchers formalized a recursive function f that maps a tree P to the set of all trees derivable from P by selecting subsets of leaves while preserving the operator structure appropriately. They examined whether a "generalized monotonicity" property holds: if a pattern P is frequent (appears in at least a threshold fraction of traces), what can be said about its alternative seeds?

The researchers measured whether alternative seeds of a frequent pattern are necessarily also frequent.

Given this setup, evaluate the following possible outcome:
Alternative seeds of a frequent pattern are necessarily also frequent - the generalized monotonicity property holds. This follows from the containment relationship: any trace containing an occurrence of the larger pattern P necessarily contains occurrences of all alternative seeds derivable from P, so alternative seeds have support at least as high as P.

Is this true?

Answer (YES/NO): YES